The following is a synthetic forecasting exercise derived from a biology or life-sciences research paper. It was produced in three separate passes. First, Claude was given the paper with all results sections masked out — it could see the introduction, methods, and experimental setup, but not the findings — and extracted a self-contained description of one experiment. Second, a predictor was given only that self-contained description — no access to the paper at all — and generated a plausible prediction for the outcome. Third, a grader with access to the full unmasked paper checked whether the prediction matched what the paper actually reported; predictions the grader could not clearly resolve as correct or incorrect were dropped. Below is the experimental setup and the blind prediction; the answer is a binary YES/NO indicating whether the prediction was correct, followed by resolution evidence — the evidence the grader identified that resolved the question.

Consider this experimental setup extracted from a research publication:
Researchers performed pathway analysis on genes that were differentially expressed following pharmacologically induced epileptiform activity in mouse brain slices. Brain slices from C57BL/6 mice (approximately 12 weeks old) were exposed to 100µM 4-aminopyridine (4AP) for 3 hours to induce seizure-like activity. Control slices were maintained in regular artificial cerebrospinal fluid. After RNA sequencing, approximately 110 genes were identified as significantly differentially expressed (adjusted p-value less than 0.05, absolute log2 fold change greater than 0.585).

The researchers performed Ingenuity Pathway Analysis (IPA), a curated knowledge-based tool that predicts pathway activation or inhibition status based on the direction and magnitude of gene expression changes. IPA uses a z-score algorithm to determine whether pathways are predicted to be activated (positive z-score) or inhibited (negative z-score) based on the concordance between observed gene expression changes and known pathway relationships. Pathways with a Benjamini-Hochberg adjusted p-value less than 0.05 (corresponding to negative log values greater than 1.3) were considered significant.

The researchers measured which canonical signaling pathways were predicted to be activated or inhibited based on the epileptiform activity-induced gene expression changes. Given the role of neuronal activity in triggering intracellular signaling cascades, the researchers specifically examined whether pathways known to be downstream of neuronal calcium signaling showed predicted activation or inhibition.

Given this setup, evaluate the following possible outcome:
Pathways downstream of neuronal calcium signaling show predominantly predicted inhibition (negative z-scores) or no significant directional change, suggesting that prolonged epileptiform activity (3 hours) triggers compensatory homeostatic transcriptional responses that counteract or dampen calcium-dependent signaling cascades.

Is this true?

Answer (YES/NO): NO